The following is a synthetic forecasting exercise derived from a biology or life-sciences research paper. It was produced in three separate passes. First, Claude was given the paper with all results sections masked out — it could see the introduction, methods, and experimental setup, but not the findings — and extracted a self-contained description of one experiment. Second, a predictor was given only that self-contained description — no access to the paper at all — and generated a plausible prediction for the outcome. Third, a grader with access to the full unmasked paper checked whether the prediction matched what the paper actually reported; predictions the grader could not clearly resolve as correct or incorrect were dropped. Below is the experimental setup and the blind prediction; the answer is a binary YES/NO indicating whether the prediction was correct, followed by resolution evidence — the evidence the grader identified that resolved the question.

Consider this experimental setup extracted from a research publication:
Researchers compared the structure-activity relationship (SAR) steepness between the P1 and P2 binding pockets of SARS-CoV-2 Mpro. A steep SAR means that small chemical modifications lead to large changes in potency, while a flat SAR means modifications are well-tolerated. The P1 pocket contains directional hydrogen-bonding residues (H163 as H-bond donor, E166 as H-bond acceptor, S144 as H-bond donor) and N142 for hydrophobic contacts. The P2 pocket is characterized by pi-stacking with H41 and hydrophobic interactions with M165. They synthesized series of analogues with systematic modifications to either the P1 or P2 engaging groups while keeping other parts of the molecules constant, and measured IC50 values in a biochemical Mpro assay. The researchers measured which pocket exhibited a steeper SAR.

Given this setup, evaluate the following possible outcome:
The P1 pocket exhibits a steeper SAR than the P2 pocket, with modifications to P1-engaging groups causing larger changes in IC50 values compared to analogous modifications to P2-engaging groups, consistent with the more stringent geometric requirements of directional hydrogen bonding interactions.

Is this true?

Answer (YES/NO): YES